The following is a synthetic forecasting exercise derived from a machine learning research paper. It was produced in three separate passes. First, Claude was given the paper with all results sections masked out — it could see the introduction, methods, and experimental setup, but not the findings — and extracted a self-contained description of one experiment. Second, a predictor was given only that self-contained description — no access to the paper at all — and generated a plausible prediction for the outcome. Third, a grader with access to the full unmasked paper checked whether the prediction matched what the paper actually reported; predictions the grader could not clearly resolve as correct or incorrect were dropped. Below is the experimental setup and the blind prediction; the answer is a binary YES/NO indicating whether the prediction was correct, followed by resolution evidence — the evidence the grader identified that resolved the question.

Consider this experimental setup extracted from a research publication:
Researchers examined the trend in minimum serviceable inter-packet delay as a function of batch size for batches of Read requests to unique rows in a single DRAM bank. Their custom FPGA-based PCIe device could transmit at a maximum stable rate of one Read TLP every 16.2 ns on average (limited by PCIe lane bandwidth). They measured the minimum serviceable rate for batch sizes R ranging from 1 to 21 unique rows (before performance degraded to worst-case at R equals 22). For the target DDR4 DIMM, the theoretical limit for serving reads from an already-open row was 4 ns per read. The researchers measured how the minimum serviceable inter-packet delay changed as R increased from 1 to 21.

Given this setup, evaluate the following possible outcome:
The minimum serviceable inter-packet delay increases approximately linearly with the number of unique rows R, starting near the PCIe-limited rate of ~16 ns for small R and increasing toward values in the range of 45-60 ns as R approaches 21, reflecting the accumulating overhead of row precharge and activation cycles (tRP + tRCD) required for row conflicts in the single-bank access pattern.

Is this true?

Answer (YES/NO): NO